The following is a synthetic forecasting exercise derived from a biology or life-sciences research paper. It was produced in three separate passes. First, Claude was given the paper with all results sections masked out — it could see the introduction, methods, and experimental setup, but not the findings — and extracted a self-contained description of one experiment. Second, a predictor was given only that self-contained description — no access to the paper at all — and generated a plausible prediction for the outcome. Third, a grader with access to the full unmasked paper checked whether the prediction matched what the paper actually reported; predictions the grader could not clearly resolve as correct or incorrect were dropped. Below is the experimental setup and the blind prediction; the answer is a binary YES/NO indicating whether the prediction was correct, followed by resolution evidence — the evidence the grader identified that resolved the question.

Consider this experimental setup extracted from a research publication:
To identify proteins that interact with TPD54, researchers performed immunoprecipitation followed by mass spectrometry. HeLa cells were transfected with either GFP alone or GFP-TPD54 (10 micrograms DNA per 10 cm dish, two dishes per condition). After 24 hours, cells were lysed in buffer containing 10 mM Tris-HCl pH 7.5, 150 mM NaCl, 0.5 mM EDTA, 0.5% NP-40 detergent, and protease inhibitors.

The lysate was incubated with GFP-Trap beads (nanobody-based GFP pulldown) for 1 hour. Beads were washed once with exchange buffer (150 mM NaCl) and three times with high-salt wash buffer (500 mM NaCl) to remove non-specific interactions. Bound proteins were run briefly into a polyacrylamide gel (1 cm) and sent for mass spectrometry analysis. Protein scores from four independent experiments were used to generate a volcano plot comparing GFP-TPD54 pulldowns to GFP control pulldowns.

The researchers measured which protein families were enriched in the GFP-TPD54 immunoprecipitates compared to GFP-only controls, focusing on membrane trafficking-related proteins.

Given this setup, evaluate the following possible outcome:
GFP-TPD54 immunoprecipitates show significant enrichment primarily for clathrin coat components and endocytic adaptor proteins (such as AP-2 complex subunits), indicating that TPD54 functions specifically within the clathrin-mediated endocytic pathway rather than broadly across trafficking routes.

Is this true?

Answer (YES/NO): NO